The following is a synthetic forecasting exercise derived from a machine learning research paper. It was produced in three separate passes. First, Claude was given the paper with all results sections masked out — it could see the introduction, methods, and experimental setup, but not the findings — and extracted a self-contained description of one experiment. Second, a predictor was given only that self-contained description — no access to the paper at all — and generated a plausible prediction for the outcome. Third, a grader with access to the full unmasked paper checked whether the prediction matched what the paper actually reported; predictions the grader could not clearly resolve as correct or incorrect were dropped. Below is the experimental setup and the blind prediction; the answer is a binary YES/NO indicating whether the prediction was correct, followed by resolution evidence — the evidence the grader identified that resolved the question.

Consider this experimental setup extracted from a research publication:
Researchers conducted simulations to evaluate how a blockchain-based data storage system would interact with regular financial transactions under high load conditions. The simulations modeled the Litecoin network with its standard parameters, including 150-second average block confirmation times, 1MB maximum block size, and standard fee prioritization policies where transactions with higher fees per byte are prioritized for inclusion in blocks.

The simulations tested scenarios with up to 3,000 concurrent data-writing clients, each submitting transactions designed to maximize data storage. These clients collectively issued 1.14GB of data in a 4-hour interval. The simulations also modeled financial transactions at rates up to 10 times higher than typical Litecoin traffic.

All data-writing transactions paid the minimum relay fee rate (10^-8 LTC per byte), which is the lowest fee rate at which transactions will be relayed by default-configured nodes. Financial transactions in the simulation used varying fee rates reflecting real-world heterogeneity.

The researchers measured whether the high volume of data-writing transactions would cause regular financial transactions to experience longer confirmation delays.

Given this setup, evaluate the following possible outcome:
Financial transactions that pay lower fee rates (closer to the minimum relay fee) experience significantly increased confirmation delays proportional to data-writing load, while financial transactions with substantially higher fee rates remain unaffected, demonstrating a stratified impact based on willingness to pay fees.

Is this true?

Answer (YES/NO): NO